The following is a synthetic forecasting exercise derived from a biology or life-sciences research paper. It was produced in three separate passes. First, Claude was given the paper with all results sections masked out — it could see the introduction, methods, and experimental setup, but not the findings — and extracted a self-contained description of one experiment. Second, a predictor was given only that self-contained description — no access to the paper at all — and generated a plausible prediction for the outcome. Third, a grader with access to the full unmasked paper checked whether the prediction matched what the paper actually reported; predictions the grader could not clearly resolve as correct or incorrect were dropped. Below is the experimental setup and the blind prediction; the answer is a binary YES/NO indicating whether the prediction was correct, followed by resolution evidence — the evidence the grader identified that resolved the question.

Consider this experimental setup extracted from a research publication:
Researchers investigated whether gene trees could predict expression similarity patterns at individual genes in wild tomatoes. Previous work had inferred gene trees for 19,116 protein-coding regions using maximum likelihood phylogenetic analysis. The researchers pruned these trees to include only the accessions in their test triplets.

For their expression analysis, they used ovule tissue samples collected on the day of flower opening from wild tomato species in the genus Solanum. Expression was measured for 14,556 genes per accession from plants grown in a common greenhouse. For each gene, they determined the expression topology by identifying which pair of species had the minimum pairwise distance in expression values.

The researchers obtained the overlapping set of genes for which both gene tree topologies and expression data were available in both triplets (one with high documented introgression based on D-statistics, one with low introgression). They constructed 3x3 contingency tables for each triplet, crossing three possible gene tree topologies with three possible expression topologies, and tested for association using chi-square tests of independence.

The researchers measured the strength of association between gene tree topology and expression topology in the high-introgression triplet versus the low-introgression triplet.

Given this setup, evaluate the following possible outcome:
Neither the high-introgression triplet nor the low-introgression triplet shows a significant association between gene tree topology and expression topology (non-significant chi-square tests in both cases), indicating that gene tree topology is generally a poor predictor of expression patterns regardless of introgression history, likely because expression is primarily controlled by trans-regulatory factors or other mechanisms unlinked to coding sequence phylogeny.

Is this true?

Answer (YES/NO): NO